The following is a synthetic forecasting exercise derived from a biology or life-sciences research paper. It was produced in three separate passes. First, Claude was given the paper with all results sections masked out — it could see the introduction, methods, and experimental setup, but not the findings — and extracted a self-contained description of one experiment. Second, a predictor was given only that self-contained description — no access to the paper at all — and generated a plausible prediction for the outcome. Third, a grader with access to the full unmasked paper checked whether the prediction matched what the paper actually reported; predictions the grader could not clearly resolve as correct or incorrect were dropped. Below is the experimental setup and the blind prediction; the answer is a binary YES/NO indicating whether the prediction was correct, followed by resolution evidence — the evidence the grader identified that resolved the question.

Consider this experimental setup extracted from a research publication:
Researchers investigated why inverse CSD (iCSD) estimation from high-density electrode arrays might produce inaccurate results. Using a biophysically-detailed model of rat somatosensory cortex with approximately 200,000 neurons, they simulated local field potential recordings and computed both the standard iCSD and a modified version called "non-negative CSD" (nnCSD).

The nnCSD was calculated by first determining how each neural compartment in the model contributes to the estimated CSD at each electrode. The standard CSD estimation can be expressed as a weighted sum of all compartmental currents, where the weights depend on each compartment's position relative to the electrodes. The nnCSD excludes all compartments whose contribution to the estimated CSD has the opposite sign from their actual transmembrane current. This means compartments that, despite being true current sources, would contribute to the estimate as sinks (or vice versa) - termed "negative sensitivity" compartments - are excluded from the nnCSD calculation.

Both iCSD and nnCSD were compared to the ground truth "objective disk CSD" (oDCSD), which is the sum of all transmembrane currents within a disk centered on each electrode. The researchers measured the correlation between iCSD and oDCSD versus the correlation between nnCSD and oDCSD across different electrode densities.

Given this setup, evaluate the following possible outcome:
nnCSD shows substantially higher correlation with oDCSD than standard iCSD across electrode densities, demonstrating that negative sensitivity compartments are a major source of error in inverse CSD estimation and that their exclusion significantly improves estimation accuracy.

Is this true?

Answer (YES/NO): NO